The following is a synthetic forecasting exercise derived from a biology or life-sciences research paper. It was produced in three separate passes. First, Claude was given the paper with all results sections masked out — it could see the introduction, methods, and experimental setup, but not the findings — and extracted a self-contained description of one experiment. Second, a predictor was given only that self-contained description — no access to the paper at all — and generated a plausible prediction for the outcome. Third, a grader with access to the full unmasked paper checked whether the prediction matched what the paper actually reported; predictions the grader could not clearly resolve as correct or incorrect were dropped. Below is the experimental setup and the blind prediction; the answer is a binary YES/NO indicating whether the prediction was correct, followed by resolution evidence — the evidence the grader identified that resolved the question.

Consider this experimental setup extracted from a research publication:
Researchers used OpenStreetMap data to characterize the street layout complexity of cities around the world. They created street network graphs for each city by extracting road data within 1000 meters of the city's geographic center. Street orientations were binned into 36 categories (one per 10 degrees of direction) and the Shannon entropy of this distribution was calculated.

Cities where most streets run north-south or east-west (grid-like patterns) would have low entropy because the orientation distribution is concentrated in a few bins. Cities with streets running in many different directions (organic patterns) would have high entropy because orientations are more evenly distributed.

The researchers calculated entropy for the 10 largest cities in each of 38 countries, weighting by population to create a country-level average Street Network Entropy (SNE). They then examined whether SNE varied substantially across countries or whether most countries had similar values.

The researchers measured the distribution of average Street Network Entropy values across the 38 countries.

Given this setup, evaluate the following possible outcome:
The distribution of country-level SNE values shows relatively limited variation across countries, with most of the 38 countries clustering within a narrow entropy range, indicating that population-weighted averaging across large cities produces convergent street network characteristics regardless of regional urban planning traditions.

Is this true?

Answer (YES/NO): NO